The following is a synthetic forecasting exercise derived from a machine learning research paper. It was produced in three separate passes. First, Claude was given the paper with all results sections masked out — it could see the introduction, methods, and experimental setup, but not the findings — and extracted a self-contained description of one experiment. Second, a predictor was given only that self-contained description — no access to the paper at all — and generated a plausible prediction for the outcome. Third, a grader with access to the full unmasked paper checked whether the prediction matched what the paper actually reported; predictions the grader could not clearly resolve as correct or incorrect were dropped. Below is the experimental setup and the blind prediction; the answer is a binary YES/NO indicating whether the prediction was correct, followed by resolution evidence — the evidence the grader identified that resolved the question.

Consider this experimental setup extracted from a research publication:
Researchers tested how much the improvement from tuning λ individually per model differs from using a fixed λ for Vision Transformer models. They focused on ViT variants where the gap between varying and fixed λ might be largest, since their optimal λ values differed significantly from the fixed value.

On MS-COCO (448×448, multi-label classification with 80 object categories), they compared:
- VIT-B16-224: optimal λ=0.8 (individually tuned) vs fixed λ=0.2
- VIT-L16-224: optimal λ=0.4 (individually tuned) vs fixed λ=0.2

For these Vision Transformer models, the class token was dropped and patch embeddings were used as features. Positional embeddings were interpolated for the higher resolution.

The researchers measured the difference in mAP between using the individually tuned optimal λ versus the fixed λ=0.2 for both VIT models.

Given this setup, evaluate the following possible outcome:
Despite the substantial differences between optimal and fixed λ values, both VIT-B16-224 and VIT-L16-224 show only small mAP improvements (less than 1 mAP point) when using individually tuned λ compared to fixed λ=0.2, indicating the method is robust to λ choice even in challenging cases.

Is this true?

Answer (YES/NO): YES